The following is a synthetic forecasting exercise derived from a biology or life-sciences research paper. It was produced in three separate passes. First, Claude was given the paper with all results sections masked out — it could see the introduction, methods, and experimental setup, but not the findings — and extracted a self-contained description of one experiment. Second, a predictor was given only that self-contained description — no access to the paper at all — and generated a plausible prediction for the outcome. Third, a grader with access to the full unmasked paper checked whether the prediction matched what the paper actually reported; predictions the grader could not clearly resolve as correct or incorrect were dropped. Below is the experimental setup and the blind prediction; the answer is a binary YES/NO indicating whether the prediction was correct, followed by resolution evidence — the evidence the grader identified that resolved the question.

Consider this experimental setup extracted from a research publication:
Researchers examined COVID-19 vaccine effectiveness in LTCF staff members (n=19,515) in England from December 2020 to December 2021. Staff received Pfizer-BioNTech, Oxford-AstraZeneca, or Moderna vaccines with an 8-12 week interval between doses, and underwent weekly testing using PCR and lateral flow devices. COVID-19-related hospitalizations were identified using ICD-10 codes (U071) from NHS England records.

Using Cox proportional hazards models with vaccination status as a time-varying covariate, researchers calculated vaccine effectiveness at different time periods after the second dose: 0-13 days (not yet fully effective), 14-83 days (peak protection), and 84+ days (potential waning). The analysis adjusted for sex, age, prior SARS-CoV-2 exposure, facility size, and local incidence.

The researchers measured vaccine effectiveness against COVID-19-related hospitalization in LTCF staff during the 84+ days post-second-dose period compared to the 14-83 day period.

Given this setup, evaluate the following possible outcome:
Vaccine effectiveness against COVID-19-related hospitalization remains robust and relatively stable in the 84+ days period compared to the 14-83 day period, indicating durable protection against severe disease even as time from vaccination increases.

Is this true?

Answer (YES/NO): YES